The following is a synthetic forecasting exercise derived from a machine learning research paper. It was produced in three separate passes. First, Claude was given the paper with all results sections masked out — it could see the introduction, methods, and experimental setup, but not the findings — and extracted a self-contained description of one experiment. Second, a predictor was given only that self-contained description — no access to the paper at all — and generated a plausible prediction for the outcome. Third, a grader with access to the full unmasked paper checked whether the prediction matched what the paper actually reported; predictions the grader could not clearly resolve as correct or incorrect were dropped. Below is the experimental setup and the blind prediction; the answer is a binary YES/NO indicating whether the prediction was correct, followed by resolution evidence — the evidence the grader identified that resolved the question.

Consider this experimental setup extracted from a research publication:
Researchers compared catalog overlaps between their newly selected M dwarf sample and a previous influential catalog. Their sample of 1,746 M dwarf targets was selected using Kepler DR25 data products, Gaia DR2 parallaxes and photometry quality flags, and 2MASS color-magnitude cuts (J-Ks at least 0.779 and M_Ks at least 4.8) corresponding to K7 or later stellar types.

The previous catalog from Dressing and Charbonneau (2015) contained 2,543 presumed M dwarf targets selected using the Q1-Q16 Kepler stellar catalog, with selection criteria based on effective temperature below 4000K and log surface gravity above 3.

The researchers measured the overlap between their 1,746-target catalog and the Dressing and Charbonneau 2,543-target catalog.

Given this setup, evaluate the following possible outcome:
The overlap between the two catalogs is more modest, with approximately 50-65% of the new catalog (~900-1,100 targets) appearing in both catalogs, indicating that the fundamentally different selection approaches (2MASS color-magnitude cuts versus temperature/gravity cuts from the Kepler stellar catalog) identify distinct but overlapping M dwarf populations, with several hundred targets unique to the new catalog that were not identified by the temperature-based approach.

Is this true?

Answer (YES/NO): YES